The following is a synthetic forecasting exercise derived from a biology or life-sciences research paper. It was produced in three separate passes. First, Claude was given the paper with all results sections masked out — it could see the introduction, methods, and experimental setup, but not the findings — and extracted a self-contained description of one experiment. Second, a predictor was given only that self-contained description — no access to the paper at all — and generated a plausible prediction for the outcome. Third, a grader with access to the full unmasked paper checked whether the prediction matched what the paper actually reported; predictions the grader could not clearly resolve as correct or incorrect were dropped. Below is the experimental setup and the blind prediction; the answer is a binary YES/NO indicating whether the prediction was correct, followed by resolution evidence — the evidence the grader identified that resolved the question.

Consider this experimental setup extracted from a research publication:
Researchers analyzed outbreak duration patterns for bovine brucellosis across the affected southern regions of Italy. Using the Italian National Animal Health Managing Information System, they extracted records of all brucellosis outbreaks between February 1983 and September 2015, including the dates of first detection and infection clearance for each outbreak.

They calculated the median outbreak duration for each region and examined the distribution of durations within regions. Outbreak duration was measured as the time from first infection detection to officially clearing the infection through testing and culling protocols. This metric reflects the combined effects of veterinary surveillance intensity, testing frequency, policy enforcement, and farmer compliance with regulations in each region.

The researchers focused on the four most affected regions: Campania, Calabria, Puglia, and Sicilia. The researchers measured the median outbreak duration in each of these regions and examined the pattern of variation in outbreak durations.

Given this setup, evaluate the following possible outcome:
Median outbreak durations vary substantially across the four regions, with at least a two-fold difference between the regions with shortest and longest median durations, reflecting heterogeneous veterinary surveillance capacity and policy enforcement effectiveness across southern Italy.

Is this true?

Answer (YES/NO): NO